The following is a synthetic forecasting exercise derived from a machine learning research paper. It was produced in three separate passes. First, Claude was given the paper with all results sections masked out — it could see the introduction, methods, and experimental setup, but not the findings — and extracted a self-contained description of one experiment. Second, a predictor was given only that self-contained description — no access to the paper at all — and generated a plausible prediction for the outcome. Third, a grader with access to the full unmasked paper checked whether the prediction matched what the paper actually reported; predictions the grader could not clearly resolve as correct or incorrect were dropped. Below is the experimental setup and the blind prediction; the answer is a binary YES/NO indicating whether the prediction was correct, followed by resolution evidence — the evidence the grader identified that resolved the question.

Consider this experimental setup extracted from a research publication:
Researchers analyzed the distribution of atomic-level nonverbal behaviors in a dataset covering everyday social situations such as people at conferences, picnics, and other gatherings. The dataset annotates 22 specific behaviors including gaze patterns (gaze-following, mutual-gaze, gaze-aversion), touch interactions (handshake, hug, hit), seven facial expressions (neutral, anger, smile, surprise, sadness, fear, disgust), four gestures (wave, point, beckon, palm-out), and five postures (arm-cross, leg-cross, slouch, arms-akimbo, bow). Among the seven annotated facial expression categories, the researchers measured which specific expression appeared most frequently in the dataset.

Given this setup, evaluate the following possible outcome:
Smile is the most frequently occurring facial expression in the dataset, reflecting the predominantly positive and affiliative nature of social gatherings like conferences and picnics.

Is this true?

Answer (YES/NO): YES